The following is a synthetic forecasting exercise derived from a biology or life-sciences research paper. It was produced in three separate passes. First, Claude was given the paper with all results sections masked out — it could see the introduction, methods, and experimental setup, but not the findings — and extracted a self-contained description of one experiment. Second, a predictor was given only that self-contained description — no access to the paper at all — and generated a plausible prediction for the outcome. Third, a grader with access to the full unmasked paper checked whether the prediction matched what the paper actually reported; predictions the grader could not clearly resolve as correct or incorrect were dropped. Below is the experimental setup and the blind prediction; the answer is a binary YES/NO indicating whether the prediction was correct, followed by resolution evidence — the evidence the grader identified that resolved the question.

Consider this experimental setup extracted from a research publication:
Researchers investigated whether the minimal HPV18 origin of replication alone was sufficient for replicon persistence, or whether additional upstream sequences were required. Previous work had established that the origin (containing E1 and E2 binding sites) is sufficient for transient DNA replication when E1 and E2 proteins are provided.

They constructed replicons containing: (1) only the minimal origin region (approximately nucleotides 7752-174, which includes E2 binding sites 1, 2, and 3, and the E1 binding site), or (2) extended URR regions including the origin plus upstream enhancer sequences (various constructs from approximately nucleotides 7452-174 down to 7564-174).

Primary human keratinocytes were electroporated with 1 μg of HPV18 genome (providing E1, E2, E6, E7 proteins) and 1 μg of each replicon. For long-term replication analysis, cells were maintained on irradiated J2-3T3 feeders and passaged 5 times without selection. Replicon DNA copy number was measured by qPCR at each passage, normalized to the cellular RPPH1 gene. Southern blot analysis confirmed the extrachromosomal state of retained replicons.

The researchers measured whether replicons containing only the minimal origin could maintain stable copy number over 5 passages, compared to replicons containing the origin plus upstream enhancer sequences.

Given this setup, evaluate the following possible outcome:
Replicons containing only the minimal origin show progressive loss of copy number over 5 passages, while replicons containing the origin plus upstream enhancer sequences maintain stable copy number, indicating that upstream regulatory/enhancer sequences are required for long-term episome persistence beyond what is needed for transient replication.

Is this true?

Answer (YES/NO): YES